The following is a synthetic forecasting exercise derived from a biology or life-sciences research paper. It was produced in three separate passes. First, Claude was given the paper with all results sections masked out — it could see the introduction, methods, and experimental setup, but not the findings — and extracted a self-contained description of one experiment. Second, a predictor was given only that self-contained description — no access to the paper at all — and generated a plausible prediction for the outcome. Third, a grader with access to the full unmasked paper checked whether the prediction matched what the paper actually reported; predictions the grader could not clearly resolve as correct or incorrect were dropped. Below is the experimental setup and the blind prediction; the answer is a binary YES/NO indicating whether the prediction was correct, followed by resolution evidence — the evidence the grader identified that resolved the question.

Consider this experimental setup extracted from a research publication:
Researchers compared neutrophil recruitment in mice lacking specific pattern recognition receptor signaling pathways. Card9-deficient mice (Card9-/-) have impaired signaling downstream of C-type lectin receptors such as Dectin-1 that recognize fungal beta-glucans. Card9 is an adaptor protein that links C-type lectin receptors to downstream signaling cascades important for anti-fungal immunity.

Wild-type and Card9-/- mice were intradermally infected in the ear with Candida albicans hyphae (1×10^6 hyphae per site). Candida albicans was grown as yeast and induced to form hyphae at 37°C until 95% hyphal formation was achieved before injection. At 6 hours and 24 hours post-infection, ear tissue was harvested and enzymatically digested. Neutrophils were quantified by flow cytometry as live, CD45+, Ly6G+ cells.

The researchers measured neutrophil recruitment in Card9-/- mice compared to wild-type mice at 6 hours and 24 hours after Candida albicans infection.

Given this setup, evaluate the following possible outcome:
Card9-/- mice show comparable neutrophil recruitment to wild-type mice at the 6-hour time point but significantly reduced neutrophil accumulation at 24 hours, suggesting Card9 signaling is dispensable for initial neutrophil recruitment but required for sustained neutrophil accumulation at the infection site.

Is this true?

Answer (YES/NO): NO